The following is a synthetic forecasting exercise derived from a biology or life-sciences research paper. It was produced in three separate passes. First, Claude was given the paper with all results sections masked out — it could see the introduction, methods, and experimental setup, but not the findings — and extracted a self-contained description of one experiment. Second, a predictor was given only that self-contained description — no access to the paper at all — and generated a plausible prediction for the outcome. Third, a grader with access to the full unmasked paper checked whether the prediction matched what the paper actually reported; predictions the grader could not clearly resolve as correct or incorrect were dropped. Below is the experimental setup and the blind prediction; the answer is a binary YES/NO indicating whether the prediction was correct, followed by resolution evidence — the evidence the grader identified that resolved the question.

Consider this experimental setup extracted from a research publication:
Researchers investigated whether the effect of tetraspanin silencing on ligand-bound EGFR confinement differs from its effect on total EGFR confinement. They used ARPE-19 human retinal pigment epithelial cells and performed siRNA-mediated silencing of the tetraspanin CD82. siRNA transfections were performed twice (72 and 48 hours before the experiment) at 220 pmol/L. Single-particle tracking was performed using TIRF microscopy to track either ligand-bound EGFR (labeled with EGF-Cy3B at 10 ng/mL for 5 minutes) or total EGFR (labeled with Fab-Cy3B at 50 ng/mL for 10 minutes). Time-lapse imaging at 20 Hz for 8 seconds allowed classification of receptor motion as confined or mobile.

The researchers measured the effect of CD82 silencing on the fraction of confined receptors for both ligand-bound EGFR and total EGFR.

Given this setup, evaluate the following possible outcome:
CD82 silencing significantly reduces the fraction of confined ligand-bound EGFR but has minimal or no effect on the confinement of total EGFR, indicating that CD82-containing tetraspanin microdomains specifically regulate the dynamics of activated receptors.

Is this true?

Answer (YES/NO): NO